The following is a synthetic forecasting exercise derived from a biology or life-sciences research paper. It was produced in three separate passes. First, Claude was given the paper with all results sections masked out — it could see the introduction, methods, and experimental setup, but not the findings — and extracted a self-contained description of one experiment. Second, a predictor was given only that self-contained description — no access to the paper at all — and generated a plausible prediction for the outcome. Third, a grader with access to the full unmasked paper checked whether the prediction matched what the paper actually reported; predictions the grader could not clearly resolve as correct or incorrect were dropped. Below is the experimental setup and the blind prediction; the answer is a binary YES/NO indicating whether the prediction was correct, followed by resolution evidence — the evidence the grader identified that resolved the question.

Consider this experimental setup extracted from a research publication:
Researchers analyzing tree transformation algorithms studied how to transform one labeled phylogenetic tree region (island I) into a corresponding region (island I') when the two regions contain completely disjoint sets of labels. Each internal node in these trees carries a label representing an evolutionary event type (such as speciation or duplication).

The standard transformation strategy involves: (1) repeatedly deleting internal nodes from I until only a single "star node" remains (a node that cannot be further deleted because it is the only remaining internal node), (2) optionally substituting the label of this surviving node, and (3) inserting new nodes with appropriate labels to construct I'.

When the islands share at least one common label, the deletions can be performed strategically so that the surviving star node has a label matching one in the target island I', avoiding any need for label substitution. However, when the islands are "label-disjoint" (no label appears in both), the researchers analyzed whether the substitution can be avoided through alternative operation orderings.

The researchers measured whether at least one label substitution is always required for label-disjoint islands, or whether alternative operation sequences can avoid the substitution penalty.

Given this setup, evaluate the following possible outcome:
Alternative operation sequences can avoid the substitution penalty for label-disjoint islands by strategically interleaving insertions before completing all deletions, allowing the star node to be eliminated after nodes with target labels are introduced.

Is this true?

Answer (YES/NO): NO